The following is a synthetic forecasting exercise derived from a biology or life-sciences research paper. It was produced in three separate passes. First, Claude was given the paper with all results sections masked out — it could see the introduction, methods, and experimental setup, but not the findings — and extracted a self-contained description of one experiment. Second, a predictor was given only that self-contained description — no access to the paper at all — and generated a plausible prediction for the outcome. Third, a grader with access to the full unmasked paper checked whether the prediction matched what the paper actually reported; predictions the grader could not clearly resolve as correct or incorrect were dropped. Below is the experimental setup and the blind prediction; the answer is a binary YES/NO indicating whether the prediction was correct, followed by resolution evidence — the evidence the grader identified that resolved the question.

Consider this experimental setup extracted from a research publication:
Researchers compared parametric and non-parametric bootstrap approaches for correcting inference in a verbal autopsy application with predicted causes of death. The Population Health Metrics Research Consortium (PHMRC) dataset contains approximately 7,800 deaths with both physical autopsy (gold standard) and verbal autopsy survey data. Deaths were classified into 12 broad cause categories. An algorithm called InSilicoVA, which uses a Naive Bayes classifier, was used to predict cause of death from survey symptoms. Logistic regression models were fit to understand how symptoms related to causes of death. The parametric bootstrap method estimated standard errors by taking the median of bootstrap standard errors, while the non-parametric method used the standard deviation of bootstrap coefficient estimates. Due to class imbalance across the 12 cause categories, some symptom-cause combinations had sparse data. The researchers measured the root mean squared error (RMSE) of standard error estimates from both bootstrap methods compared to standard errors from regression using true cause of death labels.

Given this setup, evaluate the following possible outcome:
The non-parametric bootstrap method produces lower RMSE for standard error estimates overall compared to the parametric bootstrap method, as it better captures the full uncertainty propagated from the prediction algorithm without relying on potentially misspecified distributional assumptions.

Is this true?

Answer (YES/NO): NO